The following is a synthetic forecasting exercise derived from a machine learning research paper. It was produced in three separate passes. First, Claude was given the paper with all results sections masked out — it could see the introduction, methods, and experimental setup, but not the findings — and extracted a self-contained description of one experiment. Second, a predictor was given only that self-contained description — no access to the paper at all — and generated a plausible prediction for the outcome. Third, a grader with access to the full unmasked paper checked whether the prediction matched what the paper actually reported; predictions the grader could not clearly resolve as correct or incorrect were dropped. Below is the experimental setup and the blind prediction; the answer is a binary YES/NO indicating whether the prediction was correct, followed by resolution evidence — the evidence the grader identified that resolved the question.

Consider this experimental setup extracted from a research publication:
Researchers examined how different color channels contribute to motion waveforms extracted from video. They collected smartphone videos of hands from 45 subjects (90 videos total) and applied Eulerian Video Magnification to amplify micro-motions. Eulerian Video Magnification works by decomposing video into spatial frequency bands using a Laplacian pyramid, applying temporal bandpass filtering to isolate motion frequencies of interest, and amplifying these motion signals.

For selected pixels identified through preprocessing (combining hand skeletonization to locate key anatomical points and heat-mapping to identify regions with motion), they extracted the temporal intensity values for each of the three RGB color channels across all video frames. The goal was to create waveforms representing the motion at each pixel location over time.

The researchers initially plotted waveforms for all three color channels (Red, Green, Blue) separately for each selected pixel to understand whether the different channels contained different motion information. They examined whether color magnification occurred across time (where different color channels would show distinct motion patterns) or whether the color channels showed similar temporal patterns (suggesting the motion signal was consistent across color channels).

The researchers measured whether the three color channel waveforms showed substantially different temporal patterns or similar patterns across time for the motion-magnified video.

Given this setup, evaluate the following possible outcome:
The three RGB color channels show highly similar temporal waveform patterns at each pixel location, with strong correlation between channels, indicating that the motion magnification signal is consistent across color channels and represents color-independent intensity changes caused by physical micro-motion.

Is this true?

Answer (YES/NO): YES